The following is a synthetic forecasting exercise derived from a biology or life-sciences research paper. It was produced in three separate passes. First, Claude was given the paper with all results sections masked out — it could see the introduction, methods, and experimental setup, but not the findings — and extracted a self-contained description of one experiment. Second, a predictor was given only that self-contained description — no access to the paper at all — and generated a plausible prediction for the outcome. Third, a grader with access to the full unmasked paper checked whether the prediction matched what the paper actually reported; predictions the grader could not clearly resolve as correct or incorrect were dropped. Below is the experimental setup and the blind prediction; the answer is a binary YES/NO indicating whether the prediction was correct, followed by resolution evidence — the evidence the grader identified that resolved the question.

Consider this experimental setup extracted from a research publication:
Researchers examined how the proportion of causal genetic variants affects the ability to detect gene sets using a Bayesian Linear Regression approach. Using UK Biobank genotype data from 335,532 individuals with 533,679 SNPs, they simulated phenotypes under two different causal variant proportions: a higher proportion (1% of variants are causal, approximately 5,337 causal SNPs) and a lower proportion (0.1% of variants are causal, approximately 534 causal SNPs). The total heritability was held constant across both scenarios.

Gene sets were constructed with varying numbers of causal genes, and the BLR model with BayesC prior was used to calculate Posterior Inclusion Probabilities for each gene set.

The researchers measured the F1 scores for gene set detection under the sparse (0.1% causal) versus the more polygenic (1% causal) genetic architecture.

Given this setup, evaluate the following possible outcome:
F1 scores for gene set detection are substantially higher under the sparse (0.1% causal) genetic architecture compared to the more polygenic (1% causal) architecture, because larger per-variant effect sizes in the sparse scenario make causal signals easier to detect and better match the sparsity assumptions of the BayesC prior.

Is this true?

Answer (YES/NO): YES